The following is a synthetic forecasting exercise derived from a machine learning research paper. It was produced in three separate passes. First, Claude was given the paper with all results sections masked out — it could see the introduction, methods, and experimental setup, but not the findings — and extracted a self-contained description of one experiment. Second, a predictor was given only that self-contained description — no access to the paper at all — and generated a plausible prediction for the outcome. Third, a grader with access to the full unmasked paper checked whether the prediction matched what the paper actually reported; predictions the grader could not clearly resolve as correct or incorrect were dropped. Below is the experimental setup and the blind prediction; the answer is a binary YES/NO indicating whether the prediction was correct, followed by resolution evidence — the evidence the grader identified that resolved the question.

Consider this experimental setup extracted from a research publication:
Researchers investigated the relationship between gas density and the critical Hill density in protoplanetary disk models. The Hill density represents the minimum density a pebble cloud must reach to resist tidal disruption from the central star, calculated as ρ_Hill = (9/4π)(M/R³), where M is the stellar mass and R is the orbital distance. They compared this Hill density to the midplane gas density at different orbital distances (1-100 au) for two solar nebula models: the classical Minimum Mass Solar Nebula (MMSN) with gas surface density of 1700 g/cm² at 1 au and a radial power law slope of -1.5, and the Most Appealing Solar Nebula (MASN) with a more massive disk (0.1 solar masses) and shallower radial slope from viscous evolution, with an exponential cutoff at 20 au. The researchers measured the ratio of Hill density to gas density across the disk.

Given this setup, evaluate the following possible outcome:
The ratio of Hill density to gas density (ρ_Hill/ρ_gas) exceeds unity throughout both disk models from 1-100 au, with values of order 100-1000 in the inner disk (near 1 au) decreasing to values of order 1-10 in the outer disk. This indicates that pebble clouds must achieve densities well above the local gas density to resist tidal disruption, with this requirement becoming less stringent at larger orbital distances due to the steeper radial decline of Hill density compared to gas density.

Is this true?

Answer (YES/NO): NO